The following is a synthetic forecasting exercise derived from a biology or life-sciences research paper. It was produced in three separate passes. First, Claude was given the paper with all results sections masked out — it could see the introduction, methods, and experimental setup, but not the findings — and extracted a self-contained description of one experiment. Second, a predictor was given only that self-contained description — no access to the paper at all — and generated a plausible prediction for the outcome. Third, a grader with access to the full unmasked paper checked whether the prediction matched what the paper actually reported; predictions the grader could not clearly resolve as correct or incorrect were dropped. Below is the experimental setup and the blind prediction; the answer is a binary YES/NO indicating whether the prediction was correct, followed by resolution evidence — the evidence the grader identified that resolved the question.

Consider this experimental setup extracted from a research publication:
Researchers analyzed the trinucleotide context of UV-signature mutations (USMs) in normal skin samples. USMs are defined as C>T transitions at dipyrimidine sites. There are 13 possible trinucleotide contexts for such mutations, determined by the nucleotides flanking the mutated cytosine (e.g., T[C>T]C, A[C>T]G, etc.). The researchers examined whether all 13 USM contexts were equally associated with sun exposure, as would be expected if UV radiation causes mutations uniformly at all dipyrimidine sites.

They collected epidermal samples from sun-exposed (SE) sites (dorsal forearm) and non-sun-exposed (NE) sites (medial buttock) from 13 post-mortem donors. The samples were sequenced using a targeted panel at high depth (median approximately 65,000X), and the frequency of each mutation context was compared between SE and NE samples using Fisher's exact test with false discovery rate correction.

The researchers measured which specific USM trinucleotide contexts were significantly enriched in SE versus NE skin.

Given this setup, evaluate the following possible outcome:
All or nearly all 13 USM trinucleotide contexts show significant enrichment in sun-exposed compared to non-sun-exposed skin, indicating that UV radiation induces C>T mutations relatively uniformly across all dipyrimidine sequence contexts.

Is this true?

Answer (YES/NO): NO